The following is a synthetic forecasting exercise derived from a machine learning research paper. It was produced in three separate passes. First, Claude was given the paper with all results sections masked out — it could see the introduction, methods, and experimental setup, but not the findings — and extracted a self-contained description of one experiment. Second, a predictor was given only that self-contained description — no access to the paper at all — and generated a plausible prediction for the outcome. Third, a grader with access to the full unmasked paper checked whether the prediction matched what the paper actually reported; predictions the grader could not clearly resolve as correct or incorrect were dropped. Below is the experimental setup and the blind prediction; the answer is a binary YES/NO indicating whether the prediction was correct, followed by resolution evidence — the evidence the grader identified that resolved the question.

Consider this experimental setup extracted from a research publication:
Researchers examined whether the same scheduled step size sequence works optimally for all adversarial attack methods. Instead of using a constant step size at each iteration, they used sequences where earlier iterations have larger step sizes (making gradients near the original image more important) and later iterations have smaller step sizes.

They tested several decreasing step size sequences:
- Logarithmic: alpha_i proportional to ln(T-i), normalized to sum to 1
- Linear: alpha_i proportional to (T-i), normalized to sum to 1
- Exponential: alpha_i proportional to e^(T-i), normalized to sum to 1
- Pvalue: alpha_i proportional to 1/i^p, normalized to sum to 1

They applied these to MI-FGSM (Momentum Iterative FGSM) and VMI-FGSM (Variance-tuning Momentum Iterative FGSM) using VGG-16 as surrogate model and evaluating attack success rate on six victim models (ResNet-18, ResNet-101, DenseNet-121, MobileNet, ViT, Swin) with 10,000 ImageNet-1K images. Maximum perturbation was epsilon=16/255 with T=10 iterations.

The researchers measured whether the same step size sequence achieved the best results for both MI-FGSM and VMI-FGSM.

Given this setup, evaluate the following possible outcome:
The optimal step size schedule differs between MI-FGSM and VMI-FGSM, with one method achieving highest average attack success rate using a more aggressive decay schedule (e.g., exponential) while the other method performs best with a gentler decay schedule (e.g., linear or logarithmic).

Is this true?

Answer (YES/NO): YES